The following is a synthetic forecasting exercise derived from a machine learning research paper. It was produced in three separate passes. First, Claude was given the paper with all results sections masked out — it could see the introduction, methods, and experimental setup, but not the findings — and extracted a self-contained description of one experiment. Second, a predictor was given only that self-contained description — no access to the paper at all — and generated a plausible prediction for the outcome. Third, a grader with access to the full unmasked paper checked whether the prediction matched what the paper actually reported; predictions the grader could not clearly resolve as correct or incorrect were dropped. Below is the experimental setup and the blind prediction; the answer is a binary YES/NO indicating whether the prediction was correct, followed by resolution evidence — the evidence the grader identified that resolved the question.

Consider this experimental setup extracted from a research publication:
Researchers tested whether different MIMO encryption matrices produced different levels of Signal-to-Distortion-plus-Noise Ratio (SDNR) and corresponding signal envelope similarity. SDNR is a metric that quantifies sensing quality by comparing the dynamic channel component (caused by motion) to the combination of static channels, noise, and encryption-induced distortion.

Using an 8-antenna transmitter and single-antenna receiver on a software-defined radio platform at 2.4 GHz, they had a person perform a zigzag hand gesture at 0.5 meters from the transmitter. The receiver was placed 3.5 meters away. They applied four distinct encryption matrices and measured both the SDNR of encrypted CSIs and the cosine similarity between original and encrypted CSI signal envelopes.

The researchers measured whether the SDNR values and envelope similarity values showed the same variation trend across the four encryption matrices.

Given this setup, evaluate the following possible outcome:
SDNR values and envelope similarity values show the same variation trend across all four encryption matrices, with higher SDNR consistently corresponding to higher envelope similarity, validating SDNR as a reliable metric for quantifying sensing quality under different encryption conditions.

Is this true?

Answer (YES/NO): YES